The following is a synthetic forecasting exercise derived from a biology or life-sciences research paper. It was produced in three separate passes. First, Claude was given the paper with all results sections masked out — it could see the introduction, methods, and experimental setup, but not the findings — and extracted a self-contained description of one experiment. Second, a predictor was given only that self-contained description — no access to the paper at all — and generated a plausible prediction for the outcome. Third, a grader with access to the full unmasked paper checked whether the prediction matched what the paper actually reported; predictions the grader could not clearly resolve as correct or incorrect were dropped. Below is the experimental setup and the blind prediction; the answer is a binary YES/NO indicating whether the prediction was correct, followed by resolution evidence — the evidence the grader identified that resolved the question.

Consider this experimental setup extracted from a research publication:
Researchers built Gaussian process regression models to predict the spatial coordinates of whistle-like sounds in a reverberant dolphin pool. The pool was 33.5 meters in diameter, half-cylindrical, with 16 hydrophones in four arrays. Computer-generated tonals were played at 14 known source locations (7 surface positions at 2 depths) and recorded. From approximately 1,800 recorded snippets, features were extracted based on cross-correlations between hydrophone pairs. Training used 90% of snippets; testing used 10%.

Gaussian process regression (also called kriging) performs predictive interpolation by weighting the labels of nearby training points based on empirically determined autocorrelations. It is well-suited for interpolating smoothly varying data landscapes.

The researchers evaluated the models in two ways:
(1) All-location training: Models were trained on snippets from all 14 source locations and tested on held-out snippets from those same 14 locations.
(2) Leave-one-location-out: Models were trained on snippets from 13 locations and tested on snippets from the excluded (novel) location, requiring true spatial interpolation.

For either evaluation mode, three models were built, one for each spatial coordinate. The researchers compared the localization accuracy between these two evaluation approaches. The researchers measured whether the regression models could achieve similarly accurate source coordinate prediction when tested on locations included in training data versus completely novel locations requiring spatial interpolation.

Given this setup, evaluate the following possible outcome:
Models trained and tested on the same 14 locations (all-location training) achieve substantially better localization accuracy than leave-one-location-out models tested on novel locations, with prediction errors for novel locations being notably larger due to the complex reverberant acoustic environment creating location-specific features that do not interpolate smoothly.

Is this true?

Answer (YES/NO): NO